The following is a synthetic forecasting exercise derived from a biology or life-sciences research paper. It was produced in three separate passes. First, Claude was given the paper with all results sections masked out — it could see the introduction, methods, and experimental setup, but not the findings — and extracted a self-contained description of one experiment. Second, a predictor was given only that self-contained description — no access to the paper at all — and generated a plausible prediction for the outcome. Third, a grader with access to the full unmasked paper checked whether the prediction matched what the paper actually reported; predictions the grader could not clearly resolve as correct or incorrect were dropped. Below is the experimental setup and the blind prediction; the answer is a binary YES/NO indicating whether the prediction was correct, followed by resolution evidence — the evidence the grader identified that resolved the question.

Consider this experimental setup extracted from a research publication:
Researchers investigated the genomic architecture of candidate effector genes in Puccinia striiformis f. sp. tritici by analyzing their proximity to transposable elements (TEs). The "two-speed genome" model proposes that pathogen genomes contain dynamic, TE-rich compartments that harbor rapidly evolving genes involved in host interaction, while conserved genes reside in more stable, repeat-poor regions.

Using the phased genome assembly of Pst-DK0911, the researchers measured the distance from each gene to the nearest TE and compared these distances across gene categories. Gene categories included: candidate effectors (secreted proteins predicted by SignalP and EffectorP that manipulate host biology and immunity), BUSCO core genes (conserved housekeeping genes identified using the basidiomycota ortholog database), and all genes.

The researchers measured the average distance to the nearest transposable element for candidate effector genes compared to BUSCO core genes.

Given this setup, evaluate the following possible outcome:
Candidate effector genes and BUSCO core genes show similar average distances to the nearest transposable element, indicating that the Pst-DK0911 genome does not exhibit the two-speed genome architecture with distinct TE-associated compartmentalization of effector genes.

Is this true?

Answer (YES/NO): YES